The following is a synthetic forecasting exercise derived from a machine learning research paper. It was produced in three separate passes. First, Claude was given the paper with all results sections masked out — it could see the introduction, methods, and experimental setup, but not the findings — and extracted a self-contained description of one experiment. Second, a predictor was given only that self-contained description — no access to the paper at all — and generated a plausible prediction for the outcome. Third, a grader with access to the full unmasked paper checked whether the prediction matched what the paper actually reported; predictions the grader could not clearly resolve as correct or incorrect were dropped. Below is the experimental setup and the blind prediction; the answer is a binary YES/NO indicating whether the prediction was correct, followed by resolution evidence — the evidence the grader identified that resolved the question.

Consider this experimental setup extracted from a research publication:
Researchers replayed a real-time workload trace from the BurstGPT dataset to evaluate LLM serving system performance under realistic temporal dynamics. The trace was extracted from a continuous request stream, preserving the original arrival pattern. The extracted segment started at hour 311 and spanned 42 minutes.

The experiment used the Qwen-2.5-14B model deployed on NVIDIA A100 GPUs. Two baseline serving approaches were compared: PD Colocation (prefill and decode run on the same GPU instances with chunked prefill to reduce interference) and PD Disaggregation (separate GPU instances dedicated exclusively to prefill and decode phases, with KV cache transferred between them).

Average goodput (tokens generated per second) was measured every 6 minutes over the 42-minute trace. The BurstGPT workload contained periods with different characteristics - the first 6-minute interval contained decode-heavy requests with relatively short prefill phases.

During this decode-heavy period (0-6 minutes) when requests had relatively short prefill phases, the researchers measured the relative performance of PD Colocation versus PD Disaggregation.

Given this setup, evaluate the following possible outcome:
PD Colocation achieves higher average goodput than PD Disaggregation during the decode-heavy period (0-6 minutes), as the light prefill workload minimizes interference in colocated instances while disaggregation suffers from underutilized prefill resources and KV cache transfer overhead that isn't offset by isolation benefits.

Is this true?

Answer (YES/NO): YES